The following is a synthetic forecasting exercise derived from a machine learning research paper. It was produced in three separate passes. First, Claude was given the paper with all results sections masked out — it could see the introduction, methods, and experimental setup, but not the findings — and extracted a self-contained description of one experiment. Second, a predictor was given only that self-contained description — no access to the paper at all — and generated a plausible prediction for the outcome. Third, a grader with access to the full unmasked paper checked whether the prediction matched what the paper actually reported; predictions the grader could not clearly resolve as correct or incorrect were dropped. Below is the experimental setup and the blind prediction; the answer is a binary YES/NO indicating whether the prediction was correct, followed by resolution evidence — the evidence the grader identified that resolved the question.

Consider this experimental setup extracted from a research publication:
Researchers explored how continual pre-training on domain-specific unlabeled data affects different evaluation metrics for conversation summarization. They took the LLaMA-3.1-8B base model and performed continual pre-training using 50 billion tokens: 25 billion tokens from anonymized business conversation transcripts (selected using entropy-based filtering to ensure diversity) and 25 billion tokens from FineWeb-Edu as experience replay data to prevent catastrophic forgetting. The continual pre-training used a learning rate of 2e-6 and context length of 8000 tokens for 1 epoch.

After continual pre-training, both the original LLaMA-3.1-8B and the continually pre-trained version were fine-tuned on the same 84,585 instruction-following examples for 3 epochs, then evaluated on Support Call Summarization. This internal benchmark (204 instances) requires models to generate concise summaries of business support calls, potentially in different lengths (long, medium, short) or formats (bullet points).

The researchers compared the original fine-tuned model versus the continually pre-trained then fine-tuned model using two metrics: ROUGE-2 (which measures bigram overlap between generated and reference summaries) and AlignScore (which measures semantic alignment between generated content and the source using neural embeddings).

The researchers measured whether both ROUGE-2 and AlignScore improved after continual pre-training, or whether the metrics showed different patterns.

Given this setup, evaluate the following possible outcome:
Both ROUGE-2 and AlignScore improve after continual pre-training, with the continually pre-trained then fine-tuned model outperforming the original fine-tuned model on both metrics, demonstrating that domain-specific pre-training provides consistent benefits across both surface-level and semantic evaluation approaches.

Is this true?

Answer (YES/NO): NO